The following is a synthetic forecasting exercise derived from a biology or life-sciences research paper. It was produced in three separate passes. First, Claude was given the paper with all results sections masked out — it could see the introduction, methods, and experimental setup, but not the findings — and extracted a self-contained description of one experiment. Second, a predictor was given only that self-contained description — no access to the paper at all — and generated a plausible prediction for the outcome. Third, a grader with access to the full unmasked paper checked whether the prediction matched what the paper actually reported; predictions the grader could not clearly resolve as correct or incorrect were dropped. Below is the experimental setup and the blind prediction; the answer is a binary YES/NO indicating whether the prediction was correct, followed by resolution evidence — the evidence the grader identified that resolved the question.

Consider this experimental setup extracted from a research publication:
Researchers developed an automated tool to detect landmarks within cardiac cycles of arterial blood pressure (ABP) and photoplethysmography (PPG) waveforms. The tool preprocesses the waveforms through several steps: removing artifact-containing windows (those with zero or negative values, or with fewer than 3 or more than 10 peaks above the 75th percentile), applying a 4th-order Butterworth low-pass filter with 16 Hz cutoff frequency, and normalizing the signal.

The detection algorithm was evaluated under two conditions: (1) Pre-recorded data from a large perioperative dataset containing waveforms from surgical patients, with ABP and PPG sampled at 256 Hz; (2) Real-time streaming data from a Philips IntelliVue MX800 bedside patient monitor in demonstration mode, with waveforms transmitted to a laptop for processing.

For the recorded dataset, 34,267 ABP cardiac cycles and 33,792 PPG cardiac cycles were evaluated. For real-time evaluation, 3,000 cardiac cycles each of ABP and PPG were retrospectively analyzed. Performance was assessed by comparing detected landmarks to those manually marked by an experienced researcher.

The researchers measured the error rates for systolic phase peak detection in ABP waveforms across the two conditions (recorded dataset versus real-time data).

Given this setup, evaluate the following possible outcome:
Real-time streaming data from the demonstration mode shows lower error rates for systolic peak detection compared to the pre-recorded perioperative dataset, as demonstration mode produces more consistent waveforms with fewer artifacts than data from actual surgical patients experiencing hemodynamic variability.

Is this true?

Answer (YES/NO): NO